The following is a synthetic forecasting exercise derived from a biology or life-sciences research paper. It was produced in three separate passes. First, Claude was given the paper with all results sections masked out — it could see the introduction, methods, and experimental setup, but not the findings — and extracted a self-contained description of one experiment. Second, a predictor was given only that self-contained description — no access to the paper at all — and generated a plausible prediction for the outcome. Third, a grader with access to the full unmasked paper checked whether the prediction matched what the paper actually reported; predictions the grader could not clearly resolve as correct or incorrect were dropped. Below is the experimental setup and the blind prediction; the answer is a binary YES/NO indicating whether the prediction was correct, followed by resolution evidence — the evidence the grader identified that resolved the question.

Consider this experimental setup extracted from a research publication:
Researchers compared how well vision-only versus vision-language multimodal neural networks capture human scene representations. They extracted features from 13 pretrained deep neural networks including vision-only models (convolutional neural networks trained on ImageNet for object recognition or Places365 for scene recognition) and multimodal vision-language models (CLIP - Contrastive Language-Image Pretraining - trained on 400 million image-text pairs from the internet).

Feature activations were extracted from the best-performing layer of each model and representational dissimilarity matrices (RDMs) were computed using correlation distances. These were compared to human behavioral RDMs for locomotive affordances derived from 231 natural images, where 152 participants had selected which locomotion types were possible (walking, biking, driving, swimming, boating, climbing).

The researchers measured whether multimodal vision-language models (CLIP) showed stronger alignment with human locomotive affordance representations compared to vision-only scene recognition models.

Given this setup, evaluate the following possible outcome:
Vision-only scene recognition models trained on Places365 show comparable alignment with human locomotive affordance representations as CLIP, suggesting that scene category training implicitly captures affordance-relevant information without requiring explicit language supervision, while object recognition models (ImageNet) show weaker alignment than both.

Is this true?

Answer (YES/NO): YES